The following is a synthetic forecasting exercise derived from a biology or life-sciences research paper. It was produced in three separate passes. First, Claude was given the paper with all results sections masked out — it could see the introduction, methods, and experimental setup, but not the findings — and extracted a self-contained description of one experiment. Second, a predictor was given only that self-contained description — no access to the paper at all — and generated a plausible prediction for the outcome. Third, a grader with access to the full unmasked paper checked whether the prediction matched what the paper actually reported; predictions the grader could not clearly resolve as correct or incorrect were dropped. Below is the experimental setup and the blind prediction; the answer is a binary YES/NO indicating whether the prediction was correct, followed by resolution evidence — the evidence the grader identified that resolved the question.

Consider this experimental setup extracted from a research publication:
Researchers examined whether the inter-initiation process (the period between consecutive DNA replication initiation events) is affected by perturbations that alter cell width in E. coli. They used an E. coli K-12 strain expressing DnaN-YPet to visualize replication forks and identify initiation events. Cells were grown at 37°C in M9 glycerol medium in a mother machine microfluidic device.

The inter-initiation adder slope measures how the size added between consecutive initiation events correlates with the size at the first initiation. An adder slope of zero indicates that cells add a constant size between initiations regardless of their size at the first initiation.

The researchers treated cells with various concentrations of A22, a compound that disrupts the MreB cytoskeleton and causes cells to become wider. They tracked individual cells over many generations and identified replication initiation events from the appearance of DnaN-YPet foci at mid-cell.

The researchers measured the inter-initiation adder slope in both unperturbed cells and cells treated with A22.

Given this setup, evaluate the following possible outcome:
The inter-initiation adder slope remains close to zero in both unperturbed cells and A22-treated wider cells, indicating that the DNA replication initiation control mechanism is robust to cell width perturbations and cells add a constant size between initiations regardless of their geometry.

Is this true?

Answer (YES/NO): YES